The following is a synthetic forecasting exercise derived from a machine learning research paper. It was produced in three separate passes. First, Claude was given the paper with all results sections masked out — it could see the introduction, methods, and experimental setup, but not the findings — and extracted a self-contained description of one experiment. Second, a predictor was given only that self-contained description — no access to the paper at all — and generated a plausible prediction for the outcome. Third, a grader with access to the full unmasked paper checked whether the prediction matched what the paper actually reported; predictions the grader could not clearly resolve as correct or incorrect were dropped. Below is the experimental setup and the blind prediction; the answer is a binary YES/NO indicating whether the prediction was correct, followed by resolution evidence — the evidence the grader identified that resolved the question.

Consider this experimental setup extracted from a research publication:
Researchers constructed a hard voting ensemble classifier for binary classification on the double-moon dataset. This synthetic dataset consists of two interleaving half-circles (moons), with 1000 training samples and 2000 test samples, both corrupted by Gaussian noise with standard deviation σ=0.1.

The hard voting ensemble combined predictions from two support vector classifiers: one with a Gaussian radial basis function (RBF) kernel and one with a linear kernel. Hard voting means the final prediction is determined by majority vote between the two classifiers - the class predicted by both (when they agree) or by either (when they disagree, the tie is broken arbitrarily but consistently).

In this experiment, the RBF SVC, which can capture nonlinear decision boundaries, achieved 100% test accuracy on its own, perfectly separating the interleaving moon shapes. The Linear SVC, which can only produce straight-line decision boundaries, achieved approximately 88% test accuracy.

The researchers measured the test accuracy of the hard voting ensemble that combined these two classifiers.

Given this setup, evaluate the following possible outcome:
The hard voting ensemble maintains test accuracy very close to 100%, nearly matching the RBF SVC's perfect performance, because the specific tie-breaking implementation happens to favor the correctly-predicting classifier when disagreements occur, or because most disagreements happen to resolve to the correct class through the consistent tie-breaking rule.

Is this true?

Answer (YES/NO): NO